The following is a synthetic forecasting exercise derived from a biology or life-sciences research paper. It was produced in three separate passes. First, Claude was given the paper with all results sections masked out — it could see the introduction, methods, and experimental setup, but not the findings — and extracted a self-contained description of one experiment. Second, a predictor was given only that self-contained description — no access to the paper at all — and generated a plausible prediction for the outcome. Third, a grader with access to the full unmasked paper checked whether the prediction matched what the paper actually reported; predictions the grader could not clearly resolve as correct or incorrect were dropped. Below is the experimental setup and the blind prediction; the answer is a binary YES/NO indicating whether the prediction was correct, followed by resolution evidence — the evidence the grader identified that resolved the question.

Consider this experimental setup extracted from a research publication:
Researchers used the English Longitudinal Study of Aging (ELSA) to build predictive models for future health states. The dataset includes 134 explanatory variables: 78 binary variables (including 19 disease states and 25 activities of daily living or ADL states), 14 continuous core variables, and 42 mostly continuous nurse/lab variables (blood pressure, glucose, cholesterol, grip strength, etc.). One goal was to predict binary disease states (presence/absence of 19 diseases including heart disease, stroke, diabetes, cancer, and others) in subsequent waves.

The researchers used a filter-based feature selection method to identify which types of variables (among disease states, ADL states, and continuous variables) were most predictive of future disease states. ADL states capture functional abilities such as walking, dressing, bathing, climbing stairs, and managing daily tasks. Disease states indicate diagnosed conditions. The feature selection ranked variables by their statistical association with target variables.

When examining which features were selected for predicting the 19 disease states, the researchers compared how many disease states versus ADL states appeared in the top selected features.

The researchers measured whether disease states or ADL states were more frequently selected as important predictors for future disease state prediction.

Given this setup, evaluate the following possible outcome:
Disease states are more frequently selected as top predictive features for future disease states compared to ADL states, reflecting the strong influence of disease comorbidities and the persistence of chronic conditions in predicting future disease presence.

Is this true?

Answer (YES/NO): NO